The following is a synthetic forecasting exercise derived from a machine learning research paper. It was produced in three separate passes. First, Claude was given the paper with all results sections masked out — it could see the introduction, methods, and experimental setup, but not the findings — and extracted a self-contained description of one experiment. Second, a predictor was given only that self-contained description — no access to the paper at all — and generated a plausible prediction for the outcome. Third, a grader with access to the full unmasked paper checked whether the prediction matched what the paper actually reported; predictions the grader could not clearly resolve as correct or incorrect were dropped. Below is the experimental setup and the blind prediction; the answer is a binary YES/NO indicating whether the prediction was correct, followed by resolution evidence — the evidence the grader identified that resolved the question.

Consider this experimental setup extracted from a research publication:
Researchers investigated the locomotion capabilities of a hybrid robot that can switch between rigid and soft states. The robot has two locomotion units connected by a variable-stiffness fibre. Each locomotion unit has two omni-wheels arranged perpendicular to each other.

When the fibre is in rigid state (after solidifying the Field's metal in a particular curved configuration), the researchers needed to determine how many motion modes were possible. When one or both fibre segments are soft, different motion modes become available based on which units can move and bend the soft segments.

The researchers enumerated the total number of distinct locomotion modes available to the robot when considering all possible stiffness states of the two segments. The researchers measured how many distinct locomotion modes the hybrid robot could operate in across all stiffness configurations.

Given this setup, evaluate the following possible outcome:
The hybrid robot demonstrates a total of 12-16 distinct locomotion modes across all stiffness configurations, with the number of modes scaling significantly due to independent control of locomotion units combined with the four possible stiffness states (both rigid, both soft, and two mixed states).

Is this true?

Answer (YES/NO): NO